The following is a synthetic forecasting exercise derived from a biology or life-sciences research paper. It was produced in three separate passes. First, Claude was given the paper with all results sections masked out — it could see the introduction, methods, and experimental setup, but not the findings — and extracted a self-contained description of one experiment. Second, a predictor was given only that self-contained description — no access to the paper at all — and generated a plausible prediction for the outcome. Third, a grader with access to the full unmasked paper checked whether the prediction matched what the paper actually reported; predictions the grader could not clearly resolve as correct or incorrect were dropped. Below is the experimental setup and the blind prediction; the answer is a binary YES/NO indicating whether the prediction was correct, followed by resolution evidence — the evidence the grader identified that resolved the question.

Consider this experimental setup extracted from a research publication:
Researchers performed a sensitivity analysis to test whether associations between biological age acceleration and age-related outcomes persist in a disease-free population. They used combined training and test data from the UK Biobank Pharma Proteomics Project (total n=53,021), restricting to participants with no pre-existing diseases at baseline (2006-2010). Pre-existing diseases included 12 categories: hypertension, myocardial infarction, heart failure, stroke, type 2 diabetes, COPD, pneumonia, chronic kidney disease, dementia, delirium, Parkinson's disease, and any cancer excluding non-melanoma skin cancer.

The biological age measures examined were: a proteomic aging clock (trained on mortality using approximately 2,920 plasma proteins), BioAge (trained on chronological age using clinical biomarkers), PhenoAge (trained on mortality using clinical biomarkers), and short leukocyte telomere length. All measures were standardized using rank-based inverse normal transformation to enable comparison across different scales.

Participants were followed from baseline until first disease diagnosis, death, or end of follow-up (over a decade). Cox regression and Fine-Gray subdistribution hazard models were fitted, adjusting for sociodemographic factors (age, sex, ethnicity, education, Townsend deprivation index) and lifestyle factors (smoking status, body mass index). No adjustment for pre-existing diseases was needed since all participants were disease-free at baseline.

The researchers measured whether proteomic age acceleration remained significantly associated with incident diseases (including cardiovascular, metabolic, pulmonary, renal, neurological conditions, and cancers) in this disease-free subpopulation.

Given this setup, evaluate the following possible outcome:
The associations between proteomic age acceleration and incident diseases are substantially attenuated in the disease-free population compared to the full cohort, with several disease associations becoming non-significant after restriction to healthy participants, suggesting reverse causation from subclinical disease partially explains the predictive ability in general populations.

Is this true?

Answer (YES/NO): NO